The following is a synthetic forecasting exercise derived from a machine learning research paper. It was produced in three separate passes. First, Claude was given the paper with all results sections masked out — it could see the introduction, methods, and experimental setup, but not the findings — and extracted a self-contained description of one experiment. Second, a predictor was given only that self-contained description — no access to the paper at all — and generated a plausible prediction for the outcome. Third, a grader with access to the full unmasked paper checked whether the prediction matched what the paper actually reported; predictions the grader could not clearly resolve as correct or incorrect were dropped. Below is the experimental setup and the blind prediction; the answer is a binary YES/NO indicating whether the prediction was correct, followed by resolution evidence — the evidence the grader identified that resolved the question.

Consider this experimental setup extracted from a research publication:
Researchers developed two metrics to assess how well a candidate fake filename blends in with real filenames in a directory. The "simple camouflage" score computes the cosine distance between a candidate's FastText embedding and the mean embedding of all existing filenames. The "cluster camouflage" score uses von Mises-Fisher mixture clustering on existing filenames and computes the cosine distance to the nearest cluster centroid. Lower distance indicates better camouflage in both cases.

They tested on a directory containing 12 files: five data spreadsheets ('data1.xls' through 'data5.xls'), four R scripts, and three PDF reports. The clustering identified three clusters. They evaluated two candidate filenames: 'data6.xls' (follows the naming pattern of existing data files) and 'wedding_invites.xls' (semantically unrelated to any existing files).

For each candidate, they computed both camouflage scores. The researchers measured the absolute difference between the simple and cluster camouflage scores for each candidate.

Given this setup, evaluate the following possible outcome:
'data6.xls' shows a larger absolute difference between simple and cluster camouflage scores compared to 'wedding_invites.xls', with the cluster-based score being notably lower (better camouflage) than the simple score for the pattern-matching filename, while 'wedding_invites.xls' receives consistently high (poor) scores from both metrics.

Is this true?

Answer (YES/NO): YES